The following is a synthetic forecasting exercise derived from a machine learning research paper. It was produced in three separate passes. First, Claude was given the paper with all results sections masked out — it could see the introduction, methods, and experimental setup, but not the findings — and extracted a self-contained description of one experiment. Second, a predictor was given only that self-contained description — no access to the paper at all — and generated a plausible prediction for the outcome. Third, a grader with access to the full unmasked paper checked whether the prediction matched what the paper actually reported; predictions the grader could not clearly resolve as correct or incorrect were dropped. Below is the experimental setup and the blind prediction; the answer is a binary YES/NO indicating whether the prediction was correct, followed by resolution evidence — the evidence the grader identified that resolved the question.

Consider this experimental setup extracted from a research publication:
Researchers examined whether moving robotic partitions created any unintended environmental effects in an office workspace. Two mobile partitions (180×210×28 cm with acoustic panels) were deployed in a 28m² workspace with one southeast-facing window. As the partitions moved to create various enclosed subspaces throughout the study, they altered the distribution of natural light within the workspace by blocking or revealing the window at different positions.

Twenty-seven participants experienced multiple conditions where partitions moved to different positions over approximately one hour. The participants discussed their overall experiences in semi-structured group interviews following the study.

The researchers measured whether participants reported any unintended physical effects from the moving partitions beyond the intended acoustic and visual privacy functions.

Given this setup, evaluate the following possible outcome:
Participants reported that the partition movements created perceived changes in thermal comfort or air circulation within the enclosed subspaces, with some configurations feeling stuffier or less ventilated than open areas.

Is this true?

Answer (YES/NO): YES